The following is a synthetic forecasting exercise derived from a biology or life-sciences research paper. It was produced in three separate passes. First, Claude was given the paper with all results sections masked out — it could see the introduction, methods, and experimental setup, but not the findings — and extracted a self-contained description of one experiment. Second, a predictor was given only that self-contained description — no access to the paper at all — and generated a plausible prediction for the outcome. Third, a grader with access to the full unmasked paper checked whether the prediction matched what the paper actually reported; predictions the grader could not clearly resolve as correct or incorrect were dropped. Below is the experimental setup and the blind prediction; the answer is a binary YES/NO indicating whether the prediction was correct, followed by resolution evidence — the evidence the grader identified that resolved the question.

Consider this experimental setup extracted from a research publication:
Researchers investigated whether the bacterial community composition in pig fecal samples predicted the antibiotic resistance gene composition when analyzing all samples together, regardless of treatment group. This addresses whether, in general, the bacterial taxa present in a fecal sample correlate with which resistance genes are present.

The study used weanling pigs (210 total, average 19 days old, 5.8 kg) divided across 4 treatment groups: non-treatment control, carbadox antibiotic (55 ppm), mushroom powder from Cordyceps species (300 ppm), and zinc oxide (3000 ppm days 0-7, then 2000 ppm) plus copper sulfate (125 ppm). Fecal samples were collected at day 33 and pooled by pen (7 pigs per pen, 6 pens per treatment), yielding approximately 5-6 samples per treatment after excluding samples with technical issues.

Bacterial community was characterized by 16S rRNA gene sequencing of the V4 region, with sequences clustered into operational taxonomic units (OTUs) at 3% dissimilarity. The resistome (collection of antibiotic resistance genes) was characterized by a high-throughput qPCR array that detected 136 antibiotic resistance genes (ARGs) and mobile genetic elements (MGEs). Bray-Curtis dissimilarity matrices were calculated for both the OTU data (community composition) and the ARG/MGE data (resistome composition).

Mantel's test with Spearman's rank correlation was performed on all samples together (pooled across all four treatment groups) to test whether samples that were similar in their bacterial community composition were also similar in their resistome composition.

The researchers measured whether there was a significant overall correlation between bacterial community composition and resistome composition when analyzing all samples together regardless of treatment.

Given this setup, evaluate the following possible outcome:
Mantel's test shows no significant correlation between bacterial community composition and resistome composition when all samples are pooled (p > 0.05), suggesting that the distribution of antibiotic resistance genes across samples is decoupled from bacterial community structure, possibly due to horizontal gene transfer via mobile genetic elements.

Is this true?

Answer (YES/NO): NO